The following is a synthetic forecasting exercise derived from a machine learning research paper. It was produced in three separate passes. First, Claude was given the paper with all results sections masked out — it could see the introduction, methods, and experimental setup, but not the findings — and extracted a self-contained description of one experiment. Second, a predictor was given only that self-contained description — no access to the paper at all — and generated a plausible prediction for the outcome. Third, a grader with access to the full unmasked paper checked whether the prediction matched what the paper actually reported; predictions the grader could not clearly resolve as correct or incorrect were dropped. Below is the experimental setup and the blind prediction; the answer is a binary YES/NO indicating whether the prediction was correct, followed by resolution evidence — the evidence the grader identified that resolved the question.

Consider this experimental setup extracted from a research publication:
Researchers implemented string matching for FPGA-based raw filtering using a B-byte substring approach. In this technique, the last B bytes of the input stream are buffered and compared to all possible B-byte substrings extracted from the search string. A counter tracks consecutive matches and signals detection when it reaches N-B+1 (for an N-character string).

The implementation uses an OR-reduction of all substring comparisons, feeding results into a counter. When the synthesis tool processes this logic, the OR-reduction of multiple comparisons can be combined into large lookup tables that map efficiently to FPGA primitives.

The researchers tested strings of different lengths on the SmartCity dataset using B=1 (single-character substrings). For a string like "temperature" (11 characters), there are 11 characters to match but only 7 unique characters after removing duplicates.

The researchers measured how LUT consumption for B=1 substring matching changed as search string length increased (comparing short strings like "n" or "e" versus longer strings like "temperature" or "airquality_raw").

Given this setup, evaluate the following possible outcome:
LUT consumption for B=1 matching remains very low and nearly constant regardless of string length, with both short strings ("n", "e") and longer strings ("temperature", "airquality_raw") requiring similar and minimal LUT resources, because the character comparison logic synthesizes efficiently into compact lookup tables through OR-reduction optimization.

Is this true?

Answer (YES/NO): NO